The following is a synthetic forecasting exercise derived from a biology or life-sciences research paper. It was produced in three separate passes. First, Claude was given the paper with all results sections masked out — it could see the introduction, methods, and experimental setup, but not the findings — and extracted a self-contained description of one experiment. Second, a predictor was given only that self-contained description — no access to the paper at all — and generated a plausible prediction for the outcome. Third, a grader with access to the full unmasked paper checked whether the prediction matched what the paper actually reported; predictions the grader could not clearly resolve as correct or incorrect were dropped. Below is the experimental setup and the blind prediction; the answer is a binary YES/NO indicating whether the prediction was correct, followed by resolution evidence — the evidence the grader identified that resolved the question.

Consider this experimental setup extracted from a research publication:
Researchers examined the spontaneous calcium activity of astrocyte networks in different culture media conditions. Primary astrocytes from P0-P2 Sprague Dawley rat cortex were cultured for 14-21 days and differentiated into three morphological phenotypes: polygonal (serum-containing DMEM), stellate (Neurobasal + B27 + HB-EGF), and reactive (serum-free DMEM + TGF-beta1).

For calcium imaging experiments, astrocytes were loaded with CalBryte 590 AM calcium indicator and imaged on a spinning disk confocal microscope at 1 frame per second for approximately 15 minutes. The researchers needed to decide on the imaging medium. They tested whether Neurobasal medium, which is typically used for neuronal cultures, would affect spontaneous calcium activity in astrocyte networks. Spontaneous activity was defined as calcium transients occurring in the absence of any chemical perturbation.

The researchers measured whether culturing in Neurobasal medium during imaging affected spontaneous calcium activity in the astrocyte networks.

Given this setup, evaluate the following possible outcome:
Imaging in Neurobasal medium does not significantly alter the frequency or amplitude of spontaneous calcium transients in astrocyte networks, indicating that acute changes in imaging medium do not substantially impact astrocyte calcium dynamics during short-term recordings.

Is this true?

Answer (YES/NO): NO